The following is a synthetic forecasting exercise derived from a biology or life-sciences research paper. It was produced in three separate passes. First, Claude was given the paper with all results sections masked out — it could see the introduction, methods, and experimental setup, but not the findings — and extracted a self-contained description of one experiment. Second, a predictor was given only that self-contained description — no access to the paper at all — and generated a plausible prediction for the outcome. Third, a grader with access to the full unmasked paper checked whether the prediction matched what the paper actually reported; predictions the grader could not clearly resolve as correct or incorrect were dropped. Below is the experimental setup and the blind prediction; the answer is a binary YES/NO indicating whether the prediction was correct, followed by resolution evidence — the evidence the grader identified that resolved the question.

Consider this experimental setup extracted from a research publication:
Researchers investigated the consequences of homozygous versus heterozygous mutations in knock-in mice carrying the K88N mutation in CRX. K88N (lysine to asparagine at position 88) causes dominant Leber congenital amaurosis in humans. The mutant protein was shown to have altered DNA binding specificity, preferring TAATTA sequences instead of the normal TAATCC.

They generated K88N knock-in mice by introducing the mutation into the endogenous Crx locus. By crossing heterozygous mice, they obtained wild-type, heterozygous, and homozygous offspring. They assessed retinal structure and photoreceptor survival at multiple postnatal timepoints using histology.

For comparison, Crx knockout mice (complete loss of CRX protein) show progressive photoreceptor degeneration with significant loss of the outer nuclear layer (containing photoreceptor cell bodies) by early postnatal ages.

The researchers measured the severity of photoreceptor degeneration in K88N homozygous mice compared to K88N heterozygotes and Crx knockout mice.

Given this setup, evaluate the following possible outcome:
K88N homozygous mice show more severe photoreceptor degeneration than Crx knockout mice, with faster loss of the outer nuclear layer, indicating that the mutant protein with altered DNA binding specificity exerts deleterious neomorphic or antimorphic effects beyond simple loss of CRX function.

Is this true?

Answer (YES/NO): NO